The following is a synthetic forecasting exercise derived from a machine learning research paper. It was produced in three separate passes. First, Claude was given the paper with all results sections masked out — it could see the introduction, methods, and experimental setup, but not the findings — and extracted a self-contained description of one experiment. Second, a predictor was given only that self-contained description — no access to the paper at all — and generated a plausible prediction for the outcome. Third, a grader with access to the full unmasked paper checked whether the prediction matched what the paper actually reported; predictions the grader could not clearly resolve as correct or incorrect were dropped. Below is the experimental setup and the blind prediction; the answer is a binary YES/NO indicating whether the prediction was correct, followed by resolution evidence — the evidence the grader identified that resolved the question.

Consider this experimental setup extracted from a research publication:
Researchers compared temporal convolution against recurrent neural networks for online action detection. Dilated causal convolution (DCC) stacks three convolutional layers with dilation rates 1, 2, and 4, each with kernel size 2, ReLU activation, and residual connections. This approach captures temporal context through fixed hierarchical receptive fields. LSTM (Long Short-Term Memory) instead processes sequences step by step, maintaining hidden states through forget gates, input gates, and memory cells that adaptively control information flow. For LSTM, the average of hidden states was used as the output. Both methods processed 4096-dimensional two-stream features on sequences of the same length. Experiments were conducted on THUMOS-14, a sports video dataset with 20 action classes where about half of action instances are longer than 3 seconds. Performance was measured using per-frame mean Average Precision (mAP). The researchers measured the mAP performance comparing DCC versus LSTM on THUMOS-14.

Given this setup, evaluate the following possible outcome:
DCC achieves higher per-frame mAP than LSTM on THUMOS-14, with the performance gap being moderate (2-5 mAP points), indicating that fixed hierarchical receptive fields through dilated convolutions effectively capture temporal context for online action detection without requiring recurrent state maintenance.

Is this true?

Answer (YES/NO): NO